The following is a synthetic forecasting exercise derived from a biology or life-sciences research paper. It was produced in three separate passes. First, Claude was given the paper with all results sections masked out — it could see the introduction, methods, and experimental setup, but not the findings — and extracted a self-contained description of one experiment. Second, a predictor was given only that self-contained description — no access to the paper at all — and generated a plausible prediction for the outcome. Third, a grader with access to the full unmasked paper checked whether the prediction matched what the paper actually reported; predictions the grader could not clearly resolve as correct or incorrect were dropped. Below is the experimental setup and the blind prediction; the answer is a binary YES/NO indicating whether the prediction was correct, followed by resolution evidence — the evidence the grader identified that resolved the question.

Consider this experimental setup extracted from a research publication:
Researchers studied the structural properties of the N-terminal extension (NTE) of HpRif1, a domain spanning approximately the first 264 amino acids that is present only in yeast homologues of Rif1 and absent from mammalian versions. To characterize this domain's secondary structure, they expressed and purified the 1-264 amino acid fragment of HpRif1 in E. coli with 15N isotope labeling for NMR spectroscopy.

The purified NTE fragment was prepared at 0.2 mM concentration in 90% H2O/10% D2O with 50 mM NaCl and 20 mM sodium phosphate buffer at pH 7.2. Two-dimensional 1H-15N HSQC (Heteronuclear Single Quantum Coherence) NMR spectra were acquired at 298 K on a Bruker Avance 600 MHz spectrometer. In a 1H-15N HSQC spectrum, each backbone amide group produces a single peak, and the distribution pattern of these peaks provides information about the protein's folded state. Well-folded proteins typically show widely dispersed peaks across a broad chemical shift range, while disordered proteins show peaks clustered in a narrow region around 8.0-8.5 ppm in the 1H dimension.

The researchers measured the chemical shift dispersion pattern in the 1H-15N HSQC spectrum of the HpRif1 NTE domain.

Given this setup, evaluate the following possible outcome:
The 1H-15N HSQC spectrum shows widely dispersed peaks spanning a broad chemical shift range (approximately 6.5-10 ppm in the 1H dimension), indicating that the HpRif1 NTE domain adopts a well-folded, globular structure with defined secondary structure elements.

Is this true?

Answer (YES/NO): NO